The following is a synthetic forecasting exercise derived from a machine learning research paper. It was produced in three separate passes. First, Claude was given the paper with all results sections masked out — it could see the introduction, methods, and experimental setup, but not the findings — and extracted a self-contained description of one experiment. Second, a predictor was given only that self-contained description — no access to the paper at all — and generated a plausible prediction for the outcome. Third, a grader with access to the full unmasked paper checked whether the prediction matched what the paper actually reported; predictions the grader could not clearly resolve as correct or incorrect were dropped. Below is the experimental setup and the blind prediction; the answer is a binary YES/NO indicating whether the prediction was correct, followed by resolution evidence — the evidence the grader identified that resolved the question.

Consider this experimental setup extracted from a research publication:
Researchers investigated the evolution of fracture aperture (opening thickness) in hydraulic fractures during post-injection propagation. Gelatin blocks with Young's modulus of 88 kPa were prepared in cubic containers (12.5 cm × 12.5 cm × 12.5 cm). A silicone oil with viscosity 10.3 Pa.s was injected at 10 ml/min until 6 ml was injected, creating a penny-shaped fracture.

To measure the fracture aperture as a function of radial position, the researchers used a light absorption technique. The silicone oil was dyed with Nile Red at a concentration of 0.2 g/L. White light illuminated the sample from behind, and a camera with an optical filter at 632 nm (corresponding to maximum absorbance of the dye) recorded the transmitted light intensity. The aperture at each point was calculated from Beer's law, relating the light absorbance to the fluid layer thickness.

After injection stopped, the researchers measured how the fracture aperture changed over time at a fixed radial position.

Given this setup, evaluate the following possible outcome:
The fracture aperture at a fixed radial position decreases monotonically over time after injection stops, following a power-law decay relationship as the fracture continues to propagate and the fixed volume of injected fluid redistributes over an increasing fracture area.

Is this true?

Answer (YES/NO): YES